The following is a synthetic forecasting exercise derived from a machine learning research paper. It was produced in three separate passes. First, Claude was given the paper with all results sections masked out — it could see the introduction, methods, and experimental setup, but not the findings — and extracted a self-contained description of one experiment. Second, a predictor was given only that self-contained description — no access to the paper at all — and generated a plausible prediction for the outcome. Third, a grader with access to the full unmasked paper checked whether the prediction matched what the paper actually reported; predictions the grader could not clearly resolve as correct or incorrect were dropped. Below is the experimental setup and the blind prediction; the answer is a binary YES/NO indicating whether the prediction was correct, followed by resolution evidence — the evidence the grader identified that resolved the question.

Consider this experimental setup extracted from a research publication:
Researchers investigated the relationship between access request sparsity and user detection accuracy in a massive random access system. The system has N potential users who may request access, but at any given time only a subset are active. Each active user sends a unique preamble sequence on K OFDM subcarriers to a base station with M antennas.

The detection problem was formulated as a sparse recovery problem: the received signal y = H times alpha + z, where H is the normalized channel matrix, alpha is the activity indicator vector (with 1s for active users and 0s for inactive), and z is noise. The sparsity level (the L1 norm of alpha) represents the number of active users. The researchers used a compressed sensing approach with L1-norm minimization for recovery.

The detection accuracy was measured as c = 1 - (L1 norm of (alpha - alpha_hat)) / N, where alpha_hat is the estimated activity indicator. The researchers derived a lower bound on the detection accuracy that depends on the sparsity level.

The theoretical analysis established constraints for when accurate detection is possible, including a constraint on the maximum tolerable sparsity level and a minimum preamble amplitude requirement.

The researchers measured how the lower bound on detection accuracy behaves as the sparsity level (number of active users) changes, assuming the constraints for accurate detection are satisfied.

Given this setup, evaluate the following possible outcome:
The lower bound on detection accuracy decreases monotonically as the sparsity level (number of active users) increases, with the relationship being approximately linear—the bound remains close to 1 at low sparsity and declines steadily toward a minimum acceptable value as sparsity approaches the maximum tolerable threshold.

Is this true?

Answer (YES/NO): NO